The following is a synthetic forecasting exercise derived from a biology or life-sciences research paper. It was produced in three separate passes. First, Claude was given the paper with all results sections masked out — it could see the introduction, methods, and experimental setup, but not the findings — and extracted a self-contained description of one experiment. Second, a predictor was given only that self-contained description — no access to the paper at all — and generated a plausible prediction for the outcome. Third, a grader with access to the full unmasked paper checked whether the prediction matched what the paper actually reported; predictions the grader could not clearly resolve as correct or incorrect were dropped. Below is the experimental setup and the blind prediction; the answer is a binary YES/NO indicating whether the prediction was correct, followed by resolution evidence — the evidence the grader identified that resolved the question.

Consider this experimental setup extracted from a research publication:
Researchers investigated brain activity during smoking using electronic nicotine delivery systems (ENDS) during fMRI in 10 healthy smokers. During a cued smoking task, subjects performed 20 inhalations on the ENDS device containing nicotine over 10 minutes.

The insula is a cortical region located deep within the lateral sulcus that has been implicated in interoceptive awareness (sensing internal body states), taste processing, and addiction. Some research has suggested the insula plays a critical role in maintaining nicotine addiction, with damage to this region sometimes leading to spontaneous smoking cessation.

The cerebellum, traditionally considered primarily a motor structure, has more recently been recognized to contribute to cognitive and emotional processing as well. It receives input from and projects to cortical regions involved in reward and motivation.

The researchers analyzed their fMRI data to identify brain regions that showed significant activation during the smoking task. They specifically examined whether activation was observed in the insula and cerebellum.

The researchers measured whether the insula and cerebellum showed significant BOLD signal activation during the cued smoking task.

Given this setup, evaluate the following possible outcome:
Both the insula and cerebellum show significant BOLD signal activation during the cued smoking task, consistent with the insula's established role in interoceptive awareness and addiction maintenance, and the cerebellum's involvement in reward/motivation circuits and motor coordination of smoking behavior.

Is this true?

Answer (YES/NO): YES